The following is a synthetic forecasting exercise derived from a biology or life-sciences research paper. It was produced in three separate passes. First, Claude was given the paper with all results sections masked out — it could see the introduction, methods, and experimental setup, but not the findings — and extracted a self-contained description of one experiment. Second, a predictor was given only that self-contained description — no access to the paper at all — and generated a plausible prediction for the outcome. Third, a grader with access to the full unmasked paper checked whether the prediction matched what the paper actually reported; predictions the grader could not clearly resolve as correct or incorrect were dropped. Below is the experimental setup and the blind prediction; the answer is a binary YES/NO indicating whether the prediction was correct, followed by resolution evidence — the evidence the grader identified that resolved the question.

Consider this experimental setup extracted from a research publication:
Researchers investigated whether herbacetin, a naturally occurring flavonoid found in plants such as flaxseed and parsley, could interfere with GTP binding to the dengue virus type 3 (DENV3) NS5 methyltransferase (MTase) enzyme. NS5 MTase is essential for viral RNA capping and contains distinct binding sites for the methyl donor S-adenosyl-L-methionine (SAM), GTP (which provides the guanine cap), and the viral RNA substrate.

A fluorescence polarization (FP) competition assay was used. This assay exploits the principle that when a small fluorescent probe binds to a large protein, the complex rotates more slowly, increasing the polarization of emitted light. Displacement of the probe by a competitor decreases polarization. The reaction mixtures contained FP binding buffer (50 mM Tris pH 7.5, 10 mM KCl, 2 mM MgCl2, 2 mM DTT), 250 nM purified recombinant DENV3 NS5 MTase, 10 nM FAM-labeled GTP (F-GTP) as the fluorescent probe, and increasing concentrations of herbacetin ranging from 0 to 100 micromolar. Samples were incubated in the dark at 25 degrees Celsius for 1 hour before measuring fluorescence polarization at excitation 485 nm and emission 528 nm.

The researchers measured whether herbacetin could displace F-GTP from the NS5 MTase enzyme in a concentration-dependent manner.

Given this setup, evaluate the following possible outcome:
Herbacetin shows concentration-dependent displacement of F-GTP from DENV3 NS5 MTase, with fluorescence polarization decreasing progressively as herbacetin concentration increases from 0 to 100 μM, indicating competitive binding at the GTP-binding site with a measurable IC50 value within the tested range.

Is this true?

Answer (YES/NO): YES